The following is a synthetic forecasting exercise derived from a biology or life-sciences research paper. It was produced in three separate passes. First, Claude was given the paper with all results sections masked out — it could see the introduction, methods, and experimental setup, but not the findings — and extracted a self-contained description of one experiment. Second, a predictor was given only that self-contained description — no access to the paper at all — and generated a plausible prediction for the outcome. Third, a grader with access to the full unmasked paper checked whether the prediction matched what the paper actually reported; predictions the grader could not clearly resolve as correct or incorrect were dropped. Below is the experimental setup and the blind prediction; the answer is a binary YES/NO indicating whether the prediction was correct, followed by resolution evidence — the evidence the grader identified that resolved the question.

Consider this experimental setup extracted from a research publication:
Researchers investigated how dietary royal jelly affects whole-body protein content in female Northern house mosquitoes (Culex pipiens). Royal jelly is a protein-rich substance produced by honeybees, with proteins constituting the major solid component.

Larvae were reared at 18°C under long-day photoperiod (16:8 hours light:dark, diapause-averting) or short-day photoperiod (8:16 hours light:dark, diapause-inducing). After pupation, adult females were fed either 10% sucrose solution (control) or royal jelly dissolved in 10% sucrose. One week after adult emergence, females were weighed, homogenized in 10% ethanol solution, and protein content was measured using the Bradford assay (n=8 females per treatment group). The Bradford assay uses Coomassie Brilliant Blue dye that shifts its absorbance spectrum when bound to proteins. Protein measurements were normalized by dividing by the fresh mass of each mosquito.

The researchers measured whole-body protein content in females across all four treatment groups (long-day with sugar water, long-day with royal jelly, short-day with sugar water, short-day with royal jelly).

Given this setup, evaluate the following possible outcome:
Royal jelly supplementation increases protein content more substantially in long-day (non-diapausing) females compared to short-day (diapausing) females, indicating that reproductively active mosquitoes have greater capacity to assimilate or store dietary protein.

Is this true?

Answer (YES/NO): NO